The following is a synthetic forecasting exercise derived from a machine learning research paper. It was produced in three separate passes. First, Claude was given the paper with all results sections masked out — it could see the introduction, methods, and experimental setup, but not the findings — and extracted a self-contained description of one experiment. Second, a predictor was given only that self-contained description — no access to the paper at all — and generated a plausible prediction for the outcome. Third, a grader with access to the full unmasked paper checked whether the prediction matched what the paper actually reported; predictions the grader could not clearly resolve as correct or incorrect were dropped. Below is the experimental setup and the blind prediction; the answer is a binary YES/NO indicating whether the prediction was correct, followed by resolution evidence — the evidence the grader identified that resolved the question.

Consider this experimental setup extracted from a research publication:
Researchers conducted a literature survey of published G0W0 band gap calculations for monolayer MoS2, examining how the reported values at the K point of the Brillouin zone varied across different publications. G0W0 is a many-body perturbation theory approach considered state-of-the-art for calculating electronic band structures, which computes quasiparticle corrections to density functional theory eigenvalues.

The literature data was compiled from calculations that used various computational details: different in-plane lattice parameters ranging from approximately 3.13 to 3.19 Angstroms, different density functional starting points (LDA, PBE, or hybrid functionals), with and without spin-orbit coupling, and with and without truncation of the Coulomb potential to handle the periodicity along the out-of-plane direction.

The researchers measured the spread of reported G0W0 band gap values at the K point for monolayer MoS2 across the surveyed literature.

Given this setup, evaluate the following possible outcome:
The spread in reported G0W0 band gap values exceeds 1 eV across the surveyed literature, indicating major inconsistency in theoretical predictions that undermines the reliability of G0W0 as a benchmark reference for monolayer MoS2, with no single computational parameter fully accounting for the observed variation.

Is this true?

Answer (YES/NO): NO